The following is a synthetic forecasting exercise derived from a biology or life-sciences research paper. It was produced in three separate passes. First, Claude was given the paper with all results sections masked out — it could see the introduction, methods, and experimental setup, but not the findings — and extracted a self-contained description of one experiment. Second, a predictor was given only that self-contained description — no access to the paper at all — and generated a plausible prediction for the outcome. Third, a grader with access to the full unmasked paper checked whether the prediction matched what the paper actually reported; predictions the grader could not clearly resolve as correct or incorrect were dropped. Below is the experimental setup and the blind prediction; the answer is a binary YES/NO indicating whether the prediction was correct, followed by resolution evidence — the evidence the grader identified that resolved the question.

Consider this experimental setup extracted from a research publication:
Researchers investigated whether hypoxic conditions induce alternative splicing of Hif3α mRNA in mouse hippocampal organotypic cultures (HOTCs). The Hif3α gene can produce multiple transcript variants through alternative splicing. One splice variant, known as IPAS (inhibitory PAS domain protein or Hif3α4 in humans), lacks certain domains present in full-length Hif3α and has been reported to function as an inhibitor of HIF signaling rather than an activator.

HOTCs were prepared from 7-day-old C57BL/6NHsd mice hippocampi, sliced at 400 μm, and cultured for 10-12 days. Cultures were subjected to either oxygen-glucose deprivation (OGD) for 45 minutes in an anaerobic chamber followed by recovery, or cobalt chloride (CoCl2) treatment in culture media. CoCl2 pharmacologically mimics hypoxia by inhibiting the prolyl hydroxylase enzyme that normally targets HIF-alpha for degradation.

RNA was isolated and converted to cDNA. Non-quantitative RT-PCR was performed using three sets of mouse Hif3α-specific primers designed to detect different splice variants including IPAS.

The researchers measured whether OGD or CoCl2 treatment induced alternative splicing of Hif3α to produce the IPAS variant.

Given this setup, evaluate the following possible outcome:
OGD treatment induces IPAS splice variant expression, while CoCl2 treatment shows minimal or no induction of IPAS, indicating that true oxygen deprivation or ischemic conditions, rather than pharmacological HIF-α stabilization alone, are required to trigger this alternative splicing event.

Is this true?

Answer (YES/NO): NO